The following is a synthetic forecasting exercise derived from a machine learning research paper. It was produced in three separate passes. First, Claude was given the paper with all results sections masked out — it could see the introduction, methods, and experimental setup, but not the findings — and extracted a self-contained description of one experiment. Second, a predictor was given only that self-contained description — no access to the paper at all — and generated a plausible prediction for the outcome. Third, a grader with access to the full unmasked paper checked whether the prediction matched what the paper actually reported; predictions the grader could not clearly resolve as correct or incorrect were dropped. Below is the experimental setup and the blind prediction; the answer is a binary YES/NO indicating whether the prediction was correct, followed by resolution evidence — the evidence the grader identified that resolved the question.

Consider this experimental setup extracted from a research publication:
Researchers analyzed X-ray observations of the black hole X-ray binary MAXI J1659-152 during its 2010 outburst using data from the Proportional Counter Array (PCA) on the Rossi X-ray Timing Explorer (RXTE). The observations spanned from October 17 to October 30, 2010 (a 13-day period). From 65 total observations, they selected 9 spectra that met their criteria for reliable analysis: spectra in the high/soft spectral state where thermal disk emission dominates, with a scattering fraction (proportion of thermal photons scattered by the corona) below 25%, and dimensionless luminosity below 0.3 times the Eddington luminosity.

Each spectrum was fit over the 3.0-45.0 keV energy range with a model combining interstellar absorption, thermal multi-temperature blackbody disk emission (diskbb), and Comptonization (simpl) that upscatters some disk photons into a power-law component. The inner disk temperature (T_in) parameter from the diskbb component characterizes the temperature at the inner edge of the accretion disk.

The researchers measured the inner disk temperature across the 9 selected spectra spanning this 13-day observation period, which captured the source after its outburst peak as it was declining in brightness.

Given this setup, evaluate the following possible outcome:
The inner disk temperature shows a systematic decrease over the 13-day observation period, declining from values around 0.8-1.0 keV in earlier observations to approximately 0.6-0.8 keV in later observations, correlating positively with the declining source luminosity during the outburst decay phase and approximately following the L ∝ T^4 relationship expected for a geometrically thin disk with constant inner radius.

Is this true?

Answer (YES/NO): NO